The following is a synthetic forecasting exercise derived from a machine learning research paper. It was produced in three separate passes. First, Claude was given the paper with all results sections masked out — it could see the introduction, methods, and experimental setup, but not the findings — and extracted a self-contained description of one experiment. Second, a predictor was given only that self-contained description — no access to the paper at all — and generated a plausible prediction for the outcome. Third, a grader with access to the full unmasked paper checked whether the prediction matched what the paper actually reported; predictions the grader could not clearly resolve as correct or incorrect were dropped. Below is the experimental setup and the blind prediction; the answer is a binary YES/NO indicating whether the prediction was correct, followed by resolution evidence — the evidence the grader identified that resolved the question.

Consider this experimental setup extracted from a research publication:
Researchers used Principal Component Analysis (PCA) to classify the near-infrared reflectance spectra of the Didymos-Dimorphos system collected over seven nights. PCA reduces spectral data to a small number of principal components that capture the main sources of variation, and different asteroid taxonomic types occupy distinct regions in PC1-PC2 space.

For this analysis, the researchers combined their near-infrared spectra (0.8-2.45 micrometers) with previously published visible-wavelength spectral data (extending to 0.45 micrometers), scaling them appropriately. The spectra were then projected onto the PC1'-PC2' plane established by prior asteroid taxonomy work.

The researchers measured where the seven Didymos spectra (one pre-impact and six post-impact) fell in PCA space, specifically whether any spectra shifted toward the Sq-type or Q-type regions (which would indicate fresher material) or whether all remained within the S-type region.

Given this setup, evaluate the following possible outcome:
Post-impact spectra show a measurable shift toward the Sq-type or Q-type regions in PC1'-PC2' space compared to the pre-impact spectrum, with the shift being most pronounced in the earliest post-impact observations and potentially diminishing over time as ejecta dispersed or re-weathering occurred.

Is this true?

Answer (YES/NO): NO